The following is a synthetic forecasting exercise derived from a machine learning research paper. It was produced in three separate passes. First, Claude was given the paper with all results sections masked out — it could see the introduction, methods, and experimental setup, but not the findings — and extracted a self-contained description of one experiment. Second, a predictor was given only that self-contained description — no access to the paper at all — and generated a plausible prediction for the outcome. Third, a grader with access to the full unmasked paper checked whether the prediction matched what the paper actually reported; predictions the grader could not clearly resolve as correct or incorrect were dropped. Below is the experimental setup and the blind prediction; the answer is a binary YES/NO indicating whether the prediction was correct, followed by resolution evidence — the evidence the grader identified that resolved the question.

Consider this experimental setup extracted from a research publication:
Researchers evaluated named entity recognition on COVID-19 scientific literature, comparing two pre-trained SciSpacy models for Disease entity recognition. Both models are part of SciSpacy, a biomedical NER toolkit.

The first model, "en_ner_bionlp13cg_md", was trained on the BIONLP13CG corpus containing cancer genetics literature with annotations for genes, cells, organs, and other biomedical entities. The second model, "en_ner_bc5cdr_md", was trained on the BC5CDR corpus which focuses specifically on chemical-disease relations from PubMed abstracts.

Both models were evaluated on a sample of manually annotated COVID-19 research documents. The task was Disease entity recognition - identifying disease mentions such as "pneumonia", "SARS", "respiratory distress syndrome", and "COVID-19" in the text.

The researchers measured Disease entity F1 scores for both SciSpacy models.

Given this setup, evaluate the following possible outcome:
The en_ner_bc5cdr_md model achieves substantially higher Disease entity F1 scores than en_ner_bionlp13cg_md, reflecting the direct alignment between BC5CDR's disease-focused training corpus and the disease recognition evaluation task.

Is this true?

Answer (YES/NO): YES